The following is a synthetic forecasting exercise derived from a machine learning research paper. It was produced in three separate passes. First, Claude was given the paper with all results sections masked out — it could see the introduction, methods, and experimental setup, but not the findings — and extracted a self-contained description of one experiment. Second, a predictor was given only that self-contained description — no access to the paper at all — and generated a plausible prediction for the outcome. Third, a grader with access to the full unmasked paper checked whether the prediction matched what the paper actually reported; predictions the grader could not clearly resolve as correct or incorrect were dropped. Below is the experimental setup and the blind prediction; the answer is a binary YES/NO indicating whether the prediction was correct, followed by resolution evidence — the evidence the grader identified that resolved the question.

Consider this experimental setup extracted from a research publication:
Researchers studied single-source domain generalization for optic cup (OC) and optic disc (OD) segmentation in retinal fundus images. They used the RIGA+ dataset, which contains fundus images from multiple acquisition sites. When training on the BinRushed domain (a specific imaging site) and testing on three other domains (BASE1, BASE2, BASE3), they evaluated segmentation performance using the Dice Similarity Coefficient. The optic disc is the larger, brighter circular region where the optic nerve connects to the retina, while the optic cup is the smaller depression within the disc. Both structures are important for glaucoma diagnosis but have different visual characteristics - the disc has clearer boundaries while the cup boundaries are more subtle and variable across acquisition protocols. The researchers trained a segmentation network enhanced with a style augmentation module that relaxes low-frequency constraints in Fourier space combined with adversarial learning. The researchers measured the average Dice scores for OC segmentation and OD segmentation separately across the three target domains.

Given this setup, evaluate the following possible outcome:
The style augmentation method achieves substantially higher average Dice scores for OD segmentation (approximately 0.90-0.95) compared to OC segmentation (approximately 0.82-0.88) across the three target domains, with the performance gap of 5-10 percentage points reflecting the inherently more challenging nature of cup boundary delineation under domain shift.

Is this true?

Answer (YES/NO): NO